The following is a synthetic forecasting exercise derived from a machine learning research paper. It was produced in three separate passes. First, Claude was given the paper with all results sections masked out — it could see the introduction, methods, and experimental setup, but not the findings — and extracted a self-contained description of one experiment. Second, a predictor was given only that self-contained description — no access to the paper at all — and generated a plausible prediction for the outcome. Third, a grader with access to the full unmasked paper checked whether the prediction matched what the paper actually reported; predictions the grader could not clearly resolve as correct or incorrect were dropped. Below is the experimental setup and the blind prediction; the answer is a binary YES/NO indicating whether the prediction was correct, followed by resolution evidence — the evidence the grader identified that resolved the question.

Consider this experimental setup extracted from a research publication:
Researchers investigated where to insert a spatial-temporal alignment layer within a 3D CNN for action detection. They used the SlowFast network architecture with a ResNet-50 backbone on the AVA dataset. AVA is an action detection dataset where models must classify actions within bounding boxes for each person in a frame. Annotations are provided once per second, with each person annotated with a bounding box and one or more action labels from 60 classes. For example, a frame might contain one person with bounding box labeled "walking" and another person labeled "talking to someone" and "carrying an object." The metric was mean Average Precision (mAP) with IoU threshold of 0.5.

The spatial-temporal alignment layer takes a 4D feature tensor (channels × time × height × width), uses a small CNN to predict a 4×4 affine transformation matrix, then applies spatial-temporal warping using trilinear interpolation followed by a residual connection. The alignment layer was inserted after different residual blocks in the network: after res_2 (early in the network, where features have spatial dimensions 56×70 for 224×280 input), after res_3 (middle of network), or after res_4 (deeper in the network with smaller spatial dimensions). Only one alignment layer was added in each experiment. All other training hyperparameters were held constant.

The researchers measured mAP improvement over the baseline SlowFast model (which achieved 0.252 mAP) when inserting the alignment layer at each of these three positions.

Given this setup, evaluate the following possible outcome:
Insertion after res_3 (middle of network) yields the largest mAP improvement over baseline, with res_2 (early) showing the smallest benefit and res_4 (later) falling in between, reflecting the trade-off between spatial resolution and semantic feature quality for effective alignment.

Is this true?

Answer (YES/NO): NO